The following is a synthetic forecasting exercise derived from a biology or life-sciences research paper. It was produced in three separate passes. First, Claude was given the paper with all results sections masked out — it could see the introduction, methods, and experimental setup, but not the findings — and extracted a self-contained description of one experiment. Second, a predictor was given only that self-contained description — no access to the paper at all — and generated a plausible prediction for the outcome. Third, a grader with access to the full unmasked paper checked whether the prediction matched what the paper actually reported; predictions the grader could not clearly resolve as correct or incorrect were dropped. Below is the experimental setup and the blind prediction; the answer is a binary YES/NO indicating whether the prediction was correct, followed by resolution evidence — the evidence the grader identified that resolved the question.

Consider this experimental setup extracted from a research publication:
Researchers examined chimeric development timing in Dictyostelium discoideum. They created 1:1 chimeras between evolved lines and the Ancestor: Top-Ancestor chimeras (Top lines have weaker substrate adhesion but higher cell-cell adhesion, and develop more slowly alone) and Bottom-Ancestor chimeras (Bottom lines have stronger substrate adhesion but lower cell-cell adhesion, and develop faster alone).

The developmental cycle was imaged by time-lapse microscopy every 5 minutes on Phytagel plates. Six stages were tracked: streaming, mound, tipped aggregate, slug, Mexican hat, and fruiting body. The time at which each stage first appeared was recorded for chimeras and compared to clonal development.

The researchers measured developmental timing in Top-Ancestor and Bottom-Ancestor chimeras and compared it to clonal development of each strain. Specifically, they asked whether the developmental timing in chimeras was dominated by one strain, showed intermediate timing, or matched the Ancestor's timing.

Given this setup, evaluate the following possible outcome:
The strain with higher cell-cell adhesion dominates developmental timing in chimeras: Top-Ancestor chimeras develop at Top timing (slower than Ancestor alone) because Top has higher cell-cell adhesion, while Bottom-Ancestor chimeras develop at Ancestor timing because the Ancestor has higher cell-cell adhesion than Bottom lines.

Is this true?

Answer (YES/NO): NO